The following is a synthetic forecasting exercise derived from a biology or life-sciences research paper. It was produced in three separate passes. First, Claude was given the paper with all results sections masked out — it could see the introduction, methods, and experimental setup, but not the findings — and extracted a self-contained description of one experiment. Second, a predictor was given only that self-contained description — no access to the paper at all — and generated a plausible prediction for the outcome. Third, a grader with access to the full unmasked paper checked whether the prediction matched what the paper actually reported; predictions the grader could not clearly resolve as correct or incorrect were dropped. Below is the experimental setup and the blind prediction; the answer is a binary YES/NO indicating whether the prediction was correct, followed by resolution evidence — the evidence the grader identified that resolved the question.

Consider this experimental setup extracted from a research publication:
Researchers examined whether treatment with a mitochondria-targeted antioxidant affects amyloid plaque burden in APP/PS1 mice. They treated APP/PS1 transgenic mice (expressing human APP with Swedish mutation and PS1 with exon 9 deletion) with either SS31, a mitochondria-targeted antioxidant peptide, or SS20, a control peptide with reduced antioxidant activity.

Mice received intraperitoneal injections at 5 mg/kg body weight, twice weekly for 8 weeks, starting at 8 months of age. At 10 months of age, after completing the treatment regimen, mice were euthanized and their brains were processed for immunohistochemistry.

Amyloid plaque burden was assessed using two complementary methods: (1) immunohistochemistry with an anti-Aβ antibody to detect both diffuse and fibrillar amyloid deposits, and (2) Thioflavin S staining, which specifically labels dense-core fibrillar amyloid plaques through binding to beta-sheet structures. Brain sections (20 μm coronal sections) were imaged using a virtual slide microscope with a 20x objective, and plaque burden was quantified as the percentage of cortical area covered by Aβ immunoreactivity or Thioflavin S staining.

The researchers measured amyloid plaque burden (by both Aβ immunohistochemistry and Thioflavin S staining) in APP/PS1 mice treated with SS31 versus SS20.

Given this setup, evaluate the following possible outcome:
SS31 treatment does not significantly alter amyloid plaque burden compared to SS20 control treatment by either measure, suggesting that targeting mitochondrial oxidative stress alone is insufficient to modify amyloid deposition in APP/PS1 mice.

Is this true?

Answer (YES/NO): YES